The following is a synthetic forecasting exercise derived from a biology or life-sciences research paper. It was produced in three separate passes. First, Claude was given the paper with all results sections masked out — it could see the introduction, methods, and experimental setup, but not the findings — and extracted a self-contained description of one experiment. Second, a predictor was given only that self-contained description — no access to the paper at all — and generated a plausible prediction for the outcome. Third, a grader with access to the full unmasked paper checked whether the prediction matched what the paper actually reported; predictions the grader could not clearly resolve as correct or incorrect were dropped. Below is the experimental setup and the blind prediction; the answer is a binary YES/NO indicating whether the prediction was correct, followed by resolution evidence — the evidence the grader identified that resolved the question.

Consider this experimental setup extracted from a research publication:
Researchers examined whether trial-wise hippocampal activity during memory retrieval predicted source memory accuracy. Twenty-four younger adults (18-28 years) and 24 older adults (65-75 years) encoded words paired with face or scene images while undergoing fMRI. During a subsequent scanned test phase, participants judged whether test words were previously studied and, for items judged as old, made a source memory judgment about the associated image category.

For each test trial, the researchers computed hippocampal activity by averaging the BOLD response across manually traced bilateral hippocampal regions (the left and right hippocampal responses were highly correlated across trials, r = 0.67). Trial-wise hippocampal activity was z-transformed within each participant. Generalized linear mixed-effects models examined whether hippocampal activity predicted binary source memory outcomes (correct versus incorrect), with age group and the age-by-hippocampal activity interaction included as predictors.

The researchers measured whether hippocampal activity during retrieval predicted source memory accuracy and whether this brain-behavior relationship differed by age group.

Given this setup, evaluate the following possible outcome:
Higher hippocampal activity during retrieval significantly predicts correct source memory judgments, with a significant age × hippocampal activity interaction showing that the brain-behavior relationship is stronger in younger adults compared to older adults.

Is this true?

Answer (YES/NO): NO